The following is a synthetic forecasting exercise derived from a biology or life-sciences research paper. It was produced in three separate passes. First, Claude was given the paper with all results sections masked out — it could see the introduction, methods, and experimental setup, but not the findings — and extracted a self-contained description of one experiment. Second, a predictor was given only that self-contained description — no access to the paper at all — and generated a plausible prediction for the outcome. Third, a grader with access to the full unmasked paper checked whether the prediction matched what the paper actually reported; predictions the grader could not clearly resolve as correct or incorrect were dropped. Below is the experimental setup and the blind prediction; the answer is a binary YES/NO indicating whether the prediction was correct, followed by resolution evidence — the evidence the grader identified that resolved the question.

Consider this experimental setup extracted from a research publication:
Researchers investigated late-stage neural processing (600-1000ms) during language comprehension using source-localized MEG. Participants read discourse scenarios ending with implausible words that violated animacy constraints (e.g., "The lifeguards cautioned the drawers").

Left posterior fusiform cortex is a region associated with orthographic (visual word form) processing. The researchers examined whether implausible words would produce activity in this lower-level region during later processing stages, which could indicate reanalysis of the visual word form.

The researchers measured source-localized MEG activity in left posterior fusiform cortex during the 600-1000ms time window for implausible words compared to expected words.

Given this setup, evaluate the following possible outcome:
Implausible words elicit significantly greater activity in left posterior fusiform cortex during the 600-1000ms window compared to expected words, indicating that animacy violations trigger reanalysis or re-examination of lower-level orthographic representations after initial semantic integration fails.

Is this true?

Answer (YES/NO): YES